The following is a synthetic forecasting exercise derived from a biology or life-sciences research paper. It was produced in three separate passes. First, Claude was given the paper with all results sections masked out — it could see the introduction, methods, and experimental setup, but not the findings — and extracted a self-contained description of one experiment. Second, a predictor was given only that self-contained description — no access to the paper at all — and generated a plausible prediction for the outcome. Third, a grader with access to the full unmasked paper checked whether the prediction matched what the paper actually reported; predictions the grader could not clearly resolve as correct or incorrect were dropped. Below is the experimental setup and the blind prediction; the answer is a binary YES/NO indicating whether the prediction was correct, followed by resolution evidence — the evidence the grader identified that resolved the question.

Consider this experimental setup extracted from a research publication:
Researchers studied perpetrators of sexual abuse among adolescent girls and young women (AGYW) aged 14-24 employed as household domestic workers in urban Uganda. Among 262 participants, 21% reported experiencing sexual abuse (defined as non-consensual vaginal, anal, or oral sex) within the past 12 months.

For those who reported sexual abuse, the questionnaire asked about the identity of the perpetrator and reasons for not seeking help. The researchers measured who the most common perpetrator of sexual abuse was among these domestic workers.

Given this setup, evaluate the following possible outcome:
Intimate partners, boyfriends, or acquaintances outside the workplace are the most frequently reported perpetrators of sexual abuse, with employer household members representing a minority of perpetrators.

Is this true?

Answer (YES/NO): NO